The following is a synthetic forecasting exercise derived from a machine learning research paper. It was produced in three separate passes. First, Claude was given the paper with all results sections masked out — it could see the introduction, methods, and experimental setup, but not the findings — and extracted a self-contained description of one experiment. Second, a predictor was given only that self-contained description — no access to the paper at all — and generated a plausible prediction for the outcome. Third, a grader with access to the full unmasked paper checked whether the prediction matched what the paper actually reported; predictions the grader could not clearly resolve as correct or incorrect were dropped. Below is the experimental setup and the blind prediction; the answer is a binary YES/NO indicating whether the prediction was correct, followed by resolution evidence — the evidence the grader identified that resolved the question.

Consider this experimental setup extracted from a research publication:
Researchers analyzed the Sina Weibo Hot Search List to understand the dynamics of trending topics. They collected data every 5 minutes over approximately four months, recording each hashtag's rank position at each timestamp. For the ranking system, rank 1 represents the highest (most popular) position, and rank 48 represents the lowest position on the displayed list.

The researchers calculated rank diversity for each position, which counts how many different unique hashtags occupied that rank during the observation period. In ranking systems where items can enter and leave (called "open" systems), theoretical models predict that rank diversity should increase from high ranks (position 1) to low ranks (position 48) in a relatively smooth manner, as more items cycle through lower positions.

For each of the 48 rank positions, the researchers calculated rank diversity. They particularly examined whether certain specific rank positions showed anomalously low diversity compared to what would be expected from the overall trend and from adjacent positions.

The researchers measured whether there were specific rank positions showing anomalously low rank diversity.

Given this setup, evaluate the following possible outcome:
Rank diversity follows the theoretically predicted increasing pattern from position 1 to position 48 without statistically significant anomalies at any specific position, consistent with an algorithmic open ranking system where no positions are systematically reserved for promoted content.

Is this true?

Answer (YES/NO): NO